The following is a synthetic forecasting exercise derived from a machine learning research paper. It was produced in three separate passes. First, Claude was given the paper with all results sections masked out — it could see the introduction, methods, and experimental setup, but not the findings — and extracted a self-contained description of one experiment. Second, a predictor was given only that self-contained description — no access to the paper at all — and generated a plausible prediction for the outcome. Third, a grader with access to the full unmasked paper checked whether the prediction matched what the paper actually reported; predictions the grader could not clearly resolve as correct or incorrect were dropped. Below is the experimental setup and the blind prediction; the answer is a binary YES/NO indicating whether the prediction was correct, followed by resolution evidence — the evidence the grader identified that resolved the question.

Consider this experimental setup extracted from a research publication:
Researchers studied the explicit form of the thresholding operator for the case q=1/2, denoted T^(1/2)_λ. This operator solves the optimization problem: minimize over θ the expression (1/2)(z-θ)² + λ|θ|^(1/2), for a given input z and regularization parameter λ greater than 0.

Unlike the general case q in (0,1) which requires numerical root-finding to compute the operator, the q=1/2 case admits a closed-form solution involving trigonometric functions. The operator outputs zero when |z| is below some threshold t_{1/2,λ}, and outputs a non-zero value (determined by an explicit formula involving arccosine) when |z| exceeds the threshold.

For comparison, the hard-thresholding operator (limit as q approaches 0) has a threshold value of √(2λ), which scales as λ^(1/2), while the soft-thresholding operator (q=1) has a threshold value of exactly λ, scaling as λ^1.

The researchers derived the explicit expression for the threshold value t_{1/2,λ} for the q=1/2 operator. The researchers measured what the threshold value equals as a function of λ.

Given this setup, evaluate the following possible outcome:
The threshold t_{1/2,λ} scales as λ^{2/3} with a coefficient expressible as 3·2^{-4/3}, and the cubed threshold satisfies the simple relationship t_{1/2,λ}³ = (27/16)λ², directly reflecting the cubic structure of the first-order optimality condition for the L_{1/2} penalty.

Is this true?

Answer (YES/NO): NO